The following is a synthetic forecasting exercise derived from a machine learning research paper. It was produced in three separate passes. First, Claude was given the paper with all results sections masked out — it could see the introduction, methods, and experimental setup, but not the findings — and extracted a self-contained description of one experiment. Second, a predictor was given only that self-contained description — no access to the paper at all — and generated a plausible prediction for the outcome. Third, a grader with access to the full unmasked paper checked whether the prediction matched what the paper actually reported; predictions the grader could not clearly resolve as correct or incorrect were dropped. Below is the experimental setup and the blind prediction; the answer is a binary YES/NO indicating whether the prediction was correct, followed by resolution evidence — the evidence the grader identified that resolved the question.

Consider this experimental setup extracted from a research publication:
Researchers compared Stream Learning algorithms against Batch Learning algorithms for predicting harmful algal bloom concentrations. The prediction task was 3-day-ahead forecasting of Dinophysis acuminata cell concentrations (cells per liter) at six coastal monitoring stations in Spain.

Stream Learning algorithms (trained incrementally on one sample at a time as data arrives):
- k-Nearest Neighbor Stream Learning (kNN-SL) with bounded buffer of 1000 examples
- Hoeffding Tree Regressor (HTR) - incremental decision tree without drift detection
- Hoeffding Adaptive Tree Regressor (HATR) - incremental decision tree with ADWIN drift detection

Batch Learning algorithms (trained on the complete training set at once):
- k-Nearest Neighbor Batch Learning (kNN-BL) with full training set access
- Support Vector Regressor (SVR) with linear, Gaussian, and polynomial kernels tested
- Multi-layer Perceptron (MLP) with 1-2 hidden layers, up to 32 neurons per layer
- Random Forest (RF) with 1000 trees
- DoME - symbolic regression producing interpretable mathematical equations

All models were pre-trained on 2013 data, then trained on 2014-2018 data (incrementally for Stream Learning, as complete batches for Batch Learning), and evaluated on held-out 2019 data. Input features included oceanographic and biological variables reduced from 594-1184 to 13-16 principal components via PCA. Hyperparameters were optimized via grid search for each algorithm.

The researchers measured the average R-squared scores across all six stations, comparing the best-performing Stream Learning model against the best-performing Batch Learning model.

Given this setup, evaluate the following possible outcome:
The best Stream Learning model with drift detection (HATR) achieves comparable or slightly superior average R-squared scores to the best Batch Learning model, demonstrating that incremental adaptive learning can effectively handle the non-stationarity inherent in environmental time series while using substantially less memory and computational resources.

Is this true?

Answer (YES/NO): NO